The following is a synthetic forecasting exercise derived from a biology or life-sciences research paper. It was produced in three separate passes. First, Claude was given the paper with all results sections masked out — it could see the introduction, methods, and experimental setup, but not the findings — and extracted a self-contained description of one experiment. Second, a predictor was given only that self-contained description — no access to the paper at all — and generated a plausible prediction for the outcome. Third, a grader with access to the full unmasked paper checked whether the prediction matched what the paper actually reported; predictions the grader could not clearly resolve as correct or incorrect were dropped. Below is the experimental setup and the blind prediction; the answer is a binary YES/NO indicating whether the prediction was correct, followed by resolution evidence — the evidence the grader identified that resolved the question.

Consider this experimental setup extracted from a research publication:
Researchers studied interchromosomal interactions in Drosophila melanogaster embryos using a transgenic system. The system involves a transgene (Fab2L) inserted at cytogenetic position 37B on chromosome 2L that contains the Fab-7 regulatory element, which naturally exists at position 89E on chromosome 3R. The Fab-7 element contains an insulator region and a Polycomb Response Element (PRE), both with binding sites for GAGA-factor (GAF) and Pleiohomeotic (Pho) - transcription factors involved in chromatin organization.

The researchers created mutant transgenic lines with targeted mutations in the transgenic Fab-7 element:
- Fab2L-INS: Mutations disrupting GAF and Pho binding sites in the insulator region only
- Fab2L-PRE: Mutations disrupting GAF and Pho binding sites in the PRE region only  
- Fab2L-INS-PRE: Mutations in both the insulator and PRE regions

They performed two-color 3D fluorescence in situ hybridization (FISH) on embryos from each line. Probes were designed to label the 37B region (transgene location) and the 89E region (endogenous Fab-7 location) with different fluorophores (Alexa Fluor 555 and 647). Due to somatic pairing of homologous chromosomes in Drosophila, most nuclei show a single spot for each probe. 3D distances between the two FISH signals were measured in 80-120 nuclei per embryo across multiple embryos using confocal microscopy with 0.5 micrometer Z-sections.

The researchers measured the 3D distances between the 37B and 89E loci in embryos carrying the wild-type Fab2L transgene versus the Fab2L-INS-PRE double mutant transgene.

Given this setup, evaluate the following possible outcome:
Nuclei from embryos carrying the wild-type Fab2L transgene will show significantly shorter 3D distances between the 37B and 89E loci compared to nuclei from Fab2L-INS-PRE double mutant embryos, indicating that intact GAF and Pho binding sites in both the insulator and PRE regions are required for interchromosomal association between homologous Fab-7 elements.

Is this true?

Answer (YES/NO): YES